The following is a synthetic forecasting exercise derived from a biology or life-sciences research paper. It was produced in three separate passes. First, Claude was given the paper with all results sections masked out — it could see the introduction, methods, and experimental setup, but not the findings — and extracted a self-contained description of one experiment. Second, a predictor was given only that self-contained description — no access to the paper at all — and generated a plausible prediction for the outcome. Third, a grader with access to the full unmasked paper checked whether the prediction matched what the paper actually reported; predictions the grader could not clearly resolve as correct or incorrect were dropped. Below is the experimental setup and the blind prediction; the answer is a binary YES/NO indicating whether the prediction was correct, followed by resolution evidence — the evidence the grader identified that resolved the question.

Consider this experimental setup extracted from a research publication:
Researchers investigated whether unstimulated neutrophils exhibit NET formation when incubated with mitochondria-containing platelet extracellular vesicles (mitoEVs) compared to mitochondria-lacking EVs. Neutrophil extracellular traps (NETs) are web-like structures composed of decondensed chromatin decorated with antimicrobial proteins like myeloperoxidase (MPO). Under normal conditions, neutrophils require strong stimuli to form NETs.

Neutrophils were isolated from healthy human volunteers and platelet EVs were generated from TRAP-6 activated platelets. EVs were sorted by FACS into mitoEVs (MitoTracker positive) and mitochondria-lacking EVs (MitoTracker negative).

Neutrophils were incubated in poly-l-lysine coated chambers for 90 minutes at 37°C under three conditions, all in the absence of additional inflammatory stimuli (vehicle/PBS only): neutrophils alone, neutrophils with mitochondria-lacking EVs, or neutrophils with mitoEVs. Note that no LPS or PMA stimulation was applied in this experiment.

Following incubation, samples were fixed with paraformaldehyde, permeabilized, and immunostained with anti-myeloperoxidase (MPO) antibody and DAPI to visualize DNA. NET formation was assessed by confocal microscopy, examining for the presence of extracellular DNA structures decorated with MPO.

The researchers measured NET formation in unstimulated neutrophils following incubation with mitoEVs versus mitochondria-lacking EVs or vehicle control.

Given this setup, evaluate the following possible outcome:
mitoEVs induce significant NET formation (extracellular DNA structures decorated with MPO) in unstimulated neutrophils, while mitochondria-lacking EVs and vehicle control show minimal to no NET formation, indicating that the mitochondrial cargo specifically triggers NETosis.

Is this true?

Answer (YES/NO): YES